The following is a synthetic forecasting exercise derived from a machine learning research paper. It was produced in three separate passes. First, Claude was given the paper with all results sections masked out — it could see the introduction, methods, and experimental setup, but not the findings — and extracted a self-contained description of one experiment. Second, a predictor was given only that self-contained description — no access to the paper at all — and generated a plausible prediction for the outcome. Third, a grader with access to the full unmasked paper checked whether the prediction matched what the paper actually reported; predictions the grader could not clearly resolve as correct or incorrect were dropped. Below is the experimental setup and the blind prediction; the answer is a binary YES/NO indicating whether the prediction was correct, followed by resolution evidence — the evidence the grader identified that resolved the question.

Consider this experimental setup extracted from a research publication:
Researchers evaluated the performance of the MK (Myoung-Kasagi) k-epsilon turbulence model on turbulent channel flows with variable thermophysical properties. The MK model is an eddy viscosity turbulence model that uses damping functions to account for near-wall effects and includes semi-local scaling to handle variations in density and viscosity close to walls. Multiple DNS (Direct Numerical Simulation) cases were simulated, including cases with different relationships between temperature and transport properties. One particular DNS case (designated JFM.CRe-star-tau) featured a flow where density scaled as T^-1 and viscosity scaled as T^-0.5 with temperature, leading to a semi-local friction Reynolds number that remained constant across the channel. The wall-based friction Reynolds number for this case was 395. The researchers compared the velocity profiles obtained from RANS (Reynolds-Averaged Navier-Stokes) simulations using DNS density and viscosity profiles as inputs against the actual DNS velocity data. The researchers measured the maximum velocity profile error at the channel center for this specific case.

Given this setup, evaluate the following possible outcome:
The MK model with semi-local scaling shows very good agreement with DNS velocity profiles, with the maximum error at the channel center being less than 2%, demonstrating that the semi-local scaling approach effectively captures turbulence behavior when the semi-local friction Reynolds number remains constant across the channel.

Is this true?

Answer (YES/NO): NO